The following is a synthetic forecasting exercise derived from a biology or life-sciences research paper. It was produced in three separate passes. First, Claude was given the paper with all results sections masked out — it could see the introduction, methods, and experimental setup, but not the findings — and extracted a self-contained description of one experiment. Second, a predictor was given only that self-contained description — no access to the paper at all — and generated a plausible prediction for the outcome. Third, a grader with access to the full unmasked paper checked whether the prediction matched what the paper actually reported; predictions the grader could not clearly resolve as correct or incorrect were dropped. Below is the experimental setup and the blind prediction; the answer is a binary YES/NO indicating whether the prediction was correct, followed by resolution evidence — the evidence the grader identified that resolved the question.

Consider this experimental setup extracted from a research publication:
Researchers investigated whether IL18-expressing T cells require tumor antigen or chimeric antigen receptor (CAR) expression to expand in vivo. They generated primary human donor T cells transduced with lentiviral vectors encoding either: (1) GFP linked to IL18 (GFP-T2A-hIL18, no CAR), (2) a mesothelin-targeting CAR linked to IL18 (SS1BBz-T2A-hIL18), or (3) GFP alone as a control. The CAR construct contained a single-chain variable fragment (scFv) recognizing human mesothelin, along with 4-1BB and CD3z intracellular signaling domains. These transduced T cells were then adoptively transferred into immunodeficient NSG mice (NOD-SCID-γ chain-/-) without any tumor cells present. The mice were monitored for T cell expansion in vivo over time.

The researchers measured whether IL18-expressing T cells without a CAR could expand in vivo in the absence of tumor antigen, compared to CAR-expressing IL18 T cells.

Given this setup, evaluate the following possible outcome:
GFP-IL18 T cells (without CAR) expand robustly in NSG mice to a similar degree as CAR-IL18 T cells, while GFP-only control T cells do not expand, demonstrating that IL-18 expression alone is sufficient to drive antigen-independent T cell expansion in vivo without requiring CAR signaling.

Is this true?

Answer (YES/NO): NO